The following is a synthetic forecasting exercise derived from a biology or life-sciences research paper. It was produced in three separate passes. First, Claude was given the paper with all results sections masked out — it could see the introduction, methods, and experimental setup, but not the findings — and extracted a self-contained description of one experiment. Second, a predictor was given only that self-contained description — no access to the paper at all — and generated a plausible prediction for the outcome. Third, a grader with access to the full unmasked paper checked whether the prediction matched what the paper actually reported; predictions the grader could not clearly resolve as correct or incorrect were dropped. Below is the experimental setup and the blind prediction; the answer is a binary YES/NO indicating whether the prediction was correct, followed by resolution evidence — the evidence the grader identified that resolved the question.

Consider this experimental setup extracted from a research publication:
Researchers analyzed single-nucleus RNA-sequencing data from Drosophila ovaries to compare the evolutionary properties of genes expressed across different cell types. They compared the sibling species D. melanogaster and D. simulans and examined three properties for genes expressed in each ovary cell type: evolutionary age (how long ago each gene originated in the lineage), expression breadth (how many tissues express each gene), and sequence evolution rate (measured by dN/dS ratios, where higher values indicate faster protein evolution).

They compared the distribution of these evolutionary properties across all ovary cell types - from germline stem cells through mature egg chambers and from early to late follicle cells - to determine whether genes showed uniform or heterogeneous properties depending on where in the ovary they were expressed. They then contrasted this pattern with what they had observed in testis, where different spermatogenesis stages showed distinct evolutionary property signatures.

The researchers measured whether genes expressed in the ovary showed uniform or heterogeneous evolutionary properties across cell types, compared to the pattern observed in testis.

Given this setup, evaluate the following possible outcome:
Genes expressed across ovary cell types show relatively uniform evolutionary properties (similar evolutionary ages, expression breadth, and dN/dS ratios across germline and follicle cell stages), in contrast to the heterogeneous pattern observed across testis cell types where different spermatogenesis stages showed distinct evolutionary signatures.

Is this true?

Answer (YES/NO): YES